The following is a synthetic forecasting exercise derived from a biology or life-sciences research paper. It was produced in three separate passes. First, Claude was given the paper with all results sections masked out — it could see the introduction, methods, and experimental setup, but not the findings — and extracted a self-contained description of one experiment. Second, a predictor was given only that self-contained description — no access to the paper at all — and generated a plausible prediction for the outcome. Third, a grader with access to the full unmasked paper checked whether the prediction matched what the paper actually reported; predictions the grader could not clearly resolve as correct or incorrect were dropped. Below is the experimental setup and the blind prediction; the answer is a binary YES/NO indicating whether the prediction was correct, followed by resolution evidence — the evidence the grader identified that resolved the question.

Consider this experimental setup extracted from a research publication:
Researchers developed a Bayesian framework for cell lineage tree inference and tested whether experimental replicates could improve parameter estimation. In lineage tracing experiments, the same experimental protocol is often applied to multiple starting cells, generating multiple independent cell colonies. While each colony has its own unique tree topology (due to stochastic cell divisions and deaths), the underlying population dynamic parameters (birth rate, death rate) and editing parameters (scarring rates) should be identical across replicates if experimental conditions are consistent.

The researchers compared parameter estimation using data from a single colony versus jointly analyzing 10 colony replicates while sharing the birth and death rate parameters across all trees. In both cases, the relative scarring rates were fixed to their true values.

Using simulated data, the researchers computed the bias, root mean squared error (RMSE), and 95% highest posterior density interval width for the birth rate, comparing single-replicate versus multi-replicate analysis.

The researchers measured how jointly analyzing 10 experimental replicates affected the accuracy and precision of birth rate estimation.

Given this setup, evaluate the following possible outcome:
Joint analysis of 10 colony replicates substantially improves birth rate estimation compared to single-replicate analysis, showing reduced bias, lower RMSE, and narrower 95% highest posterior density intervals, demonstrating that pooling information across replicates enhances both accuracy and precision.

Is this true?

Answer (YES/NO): NO